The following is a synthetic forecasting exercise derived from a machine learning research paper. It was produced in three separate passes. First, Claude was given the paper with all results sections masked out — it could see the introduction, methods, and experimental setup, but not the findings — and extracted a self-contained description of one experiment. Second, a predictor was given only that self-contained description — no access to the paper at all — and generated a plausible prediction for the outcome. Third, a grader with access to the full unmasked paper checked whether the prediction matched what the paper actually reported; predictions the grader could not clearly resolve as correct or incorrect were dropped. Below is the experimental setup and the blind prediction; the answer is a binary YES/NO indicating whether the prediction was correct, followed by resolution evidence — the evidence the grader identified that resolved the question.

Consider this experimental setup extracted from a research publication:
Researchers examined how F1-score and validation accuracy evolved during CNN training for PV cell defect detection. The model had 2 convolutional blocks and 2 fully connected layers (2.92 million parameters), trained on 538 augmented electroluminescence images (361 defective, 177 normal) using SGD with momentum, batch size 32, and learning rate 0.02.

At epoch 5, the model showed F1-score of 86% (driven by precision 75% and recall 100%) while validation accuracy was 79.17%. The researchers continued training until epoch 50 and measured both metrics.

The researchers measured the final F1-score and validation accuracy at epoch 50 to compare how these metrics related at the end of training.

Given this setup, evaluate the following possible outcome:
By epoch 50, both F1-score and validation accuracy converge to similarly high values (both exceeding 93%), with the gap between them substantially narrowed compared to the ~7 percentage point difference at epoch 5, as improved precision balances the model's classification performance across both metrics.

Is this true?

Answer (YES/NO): NO